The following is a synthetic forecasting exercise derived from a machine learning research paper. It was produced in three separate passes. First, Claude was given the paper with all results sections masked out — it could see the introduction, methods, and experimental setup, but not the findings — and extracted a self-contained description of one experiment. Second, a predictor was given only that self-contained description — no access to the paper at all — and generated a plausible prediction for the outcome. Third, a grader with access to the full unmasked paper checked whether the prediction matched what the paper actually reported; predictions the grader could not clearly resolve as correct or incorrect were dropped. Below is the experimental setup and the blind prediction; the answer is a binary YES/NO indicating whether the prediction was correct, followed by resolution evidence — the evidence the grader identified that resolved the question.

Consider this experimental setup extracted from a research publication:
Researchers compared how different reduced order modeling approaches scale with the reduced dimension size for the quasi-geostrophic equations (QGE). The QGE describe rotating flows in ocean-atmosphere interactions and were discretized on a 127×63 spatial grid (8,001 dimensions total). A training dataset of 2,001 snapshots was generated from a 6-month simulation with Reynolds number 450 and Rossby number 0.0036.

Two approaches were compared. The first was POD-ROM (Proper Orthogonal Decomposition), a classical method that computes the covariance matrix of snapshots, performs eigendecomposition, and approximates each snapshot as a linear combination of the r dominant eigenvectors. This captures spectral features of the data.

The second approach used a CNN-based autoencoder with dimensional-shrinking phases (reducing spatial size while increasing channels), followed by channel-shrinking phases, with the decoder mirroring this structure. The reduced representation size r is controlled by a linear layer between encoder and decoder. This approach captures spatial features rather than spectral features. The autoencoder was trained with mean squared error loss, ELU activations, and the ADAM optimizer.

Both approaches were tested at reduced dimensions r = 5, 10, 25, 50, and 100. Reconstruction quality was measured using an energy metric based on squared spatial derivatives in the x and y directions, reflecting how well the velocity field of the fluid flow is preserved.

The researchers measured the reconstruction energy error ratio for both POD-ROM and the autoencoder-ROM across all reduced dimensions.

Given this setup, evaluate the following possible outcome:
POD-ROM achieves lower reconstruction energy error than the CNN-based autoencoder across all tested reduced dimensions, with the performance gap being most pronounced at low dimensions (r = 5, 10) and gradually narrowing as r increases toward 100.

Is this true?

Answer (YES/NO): NO